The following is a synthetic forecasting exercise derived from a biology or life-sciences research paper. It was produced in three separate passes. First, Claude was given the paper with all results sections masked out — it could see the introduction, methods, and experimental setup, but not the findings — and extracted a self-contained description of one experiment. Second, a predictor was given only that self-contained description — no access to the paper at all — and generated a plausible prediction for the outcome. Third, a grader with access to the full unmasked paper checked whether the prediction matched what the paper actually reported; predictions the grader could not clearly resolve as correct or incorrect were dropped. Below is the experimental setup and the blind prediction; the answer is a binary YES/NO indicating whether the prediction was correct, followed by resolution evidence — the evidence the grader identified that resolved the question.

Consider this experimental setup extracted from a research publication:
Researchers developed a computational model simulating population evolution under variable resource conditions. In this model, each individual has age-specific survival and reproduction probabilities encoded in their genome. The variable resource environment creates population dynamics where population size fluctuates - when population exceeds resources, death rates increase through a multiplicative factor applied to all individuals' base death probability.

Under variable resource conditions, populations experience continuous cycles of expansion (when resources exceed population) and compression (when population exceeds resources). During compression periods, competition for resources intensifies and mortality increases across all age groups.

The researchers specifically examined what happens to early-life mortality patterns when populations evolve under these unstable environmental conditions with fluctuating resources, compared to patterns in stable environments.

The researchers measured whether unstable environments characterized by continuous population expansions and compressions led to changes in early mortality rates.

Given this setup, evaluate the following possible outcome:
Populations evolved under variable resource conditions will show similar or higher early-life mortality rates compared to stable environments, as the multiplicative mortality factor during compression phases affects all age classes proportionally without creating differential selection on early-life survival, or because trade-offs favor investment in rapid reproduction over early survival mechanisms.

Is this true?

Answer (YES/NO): YES